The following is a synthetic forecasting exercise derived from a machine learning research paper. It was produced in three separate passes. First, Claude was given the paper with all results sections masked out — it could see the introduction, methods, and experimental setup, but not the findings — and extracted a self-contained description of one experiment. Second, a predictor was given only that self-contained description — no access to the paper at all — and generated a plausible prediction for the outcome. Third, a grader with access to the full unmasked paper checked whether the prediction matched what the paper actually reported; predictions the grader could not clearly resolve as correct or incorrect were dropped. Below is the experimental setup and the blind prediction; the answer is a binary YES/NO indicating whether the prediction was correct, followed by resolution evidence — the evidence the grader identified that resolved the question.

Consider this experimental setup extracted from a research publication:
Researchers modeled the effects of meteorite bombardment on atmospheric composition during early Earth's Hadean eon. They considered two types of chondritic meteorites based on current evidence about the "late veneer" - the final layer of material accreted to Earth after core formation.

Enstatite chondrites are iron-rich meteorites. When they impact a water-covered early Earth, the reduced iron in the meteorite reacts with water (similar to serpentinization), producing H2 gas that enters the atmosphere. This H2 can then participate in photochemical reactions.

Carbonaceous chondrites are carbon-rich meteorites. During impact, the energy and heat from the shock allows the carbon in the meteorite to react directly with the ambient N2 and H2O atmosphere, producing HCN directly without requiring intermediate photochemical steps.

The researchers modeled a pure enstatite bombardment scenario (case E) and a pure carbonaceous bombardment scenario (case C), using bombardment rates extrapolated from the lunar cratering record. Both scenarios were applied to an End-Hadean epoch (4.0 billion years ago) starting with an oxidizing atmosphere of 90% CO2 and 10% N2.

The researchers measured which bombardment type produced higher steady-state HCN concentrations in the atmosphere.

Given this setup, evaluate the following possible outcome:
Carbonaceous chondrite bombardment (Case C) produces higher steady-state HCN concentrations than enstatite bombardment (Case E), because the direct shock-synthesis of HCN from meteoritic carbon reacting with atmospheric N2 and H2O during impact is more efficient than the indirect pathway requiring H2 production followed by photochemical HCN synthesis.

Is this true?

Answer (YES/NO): YES